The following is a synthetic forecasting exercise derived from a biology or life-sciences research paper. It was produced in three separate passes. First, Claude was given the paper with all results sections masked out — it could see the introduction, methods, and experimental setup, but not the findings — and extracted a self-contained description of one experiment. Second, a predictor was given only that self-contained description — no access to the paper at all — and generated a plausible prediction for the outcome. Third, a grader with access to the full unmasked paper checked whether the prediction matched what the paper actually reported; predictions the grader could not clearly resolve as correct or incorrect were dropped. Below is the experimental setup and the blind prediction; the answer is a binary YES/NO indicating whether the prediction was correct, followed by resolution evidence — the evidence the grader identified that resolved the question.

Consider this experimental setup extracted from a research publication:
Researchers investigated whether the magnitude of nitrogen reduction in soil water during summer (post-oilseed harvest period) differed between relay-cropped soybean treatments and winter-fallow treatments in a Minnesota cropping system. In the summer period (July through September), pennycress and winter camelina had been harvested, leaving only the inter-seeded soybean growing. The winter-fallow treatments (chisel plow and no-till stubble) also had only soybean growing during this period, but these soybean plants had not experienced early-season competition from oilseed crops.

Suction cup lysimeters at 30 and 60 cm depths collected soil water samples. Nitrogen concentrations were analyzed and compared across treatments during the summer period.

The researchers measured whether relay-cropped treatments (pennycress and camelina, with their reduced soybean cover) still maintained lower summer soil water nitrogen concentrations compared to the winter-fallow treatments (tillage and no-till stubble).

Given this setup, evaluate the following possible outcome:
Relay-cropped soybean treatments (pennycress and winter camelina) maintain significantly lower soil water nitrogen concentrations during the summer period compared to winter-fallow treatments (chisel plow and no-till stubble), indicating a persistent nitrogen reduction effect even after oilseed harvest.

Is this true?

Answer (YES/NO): NO